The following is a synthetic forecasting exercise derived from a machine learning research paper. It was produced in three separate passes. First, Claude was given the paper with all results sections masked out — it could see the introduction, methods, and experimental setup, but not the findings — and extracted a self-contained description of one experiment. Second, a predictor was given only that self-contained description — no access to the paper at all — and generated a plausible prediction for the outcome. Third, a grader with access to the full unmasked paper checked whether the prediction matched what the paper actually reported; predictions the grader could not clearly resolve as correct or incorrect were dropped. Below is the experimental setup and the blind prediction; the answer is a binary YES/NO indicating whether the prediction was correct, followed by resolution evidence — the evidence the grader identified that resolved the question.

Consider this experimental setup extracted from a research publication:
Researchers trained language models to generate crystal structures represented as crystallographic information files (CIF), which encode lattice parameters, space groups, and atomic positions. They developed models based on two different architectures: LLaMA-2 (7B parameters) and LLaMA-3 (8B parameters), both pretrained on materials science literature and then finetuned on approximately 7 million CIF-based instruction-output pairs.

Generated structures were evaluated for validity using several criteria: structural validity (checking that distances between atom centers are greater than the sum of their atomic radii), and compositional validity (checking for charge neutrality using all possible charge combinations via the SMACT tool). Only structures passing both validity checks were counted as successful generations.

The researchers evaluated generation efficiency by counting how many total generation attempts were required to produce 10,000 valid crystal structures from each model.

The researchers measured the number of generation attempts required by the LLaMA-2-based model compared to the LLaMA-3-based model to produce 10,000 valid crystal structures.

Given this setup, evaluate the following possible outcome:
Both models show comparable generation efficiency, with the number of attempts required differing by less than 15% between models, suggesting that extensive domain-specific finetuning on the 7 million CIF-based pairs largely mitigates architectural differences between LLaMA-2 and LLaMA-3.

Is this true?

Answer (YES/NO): NO